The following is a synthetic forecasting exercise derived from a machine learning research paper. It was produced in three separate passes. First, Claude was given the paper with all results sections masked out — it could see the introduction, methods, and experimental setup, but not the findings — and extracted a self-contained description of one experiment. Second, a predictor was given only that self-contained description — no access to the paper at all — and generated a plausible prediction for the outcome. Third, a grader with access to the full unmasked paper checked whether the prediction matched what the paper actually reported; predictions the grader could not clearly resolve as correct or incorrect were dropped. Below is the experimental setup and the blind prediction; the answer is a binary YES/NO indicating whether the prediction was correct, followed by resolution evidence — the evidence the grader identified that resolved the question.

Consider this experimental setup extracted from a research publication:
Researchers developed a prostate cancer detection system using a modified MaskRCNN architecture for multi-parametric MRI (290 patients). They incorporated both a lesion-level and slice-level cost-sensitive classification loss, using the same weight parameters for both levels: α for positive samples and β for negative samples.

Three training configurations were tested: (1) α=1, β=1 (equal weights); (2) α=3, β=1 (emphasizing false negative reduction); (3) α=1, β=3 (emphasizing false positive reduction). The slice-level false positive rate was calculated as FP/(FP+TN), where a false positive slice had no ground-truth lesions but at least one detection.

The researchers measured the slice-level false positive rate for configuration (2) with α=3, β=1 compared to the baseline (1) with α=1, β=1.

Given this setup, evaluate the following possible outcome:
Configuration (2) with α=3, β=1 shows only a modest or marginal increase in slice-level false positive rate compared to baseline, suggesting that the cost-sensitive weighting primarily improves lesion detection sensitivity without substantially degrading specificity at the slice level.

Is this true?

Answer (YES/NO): NO